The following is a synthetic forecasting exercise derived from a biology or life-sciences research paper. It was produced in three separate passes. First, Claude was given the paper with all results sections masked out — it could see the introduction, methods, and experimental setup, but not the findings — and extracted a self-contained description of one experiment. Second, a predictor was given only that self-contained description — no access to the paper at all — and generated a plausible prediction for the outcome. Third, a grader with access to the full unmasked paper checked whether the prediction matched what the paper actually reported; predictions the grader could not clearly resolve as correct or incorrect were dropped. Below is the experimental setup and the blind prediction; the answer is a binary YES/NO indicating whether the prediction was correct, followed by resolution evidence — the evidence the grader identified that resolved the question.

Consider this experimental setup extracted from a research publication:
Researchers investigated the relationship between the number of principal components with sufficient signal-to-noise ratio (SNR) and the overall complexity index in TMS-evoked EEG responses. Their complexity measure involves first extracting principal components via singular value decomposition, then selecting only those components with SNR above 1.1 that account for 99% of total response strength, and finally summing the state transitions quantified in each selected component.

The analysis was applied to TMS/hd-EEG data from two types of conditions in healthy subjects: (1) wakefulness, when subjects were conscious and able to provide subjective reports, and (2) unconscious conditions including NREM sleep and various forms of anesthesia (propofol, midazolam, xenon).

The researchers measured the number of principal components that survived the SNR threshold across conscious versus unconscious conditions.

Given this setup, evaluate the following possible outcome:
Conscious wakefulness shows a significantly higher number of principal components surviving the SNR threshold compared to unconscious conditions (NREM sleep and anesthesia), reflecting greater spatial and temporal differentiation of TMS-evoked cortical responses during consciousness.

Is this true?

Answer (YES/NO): YES